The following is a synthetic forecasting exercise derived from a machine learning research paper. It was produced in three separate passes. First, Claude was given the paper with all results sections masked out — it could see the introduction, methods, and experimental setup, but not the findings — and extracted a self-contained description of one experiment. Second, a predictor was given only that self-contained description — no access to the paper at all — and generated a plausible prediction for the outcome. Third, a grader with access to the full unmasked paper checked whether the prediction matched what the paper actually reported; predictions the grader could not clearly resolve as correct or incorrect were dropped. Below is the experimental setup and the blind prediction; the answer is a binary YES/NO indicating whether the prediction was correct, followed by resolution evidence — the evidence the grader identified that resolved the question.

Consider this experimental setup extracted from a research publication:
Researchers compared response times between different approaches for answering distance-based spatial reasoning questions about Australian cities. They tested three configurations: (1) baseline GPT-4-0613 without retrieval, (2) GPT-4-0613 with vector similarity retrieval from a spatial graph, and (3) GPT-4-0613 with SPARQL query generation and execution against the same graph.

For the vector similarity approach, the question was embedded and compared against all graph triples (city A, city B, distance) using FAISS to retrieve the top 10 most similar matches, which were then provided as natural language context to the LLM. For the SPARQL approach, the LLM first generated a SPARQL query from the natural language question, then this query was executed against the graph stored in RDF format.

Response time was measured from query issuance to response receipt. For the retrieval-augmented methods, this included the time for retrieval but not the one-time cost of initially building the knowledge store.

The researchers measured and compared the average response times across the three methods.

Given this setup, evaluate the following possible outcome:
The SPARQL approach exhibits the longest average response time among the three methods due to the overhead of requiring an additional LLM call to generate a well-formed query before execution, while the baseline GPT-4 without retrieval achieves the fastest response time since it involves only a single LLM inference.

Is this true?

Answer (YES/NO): YES